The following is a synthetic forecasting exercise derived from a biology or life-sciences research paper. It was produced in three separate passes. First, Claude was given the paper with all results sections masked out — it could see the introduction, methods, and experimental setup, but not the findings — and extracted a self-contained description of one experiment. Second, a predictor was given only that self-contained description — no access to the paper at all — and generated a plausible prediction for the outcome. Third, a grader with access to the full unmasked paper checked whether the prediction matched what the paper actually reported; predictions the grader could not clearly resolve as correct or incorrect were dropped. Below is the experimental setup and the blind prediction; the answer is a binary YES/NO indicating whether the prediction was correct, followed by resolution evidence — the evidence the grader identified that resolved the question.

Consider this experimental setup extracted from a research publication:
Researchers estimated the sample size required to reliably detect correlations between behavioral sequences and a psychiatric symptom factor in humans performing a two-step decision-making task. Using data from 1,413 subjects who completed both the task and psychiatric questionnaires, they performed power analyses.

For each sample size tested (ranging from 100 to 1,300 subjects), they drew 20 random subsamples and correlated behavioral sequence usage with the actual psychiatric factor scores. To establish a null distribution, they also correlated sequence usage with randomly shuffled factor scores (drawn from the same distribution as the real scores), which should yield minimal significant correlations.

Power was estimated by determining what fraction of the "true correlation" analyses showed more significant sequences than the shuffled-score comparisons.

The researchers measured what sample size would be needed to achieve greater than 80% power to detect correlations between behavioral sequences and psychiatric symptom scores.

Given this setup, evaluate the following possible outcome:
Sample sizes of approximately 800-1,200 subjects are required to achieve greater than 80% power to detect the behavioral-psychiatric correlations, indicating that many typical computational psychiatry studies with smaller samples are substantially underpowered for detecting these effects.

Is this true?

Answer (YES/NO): YES